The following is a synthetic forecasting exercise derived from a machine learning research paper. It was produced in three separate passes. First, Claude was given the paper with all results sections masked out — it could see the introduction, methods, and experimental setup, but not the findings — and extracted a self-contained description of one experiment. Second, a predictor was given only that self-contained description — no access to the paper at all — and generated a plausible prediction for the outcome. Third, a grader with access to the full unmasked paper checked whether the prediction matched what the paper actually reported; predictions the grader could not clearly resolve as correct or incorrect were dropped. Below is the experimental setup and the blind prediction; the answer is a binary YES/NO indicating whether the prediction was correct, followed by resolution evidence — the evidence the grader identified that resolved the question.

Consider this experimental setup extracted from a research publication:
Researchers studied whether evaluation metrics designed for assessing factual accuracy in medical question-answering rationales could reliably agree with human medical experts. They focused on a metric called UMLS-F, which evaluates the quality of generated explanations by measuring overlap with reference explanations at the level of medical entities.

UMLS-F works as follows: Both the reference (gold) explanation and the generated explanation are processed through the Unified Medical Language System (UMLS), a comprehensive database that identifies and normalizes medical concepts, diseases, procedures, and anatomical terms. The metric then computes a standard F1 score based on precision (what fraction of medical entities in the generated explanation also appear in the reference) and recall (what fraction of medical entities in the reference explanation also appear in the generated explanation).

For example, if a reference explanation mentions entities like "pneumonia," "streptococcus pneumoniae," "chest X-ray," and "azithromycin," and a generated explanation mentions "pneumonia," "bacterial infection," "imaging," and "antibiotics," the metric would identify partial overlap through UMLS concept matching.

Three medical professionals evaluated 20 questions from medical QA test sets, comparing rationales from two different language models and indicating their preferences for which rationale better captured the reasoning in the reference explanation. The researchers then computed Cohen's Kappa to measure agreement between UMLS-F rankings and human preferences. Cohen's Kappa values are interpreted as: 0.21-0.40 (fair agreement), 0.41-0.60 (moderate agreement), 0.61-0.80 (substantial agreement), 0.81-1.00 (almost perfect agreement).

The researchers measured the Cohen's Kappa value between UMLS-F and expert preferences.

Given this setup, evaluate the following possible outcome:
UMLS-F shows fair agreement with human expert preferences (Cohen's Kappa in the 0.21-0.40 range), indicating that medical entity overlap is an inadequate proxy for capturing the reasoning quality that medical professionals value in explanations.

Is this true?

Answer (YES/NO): NO